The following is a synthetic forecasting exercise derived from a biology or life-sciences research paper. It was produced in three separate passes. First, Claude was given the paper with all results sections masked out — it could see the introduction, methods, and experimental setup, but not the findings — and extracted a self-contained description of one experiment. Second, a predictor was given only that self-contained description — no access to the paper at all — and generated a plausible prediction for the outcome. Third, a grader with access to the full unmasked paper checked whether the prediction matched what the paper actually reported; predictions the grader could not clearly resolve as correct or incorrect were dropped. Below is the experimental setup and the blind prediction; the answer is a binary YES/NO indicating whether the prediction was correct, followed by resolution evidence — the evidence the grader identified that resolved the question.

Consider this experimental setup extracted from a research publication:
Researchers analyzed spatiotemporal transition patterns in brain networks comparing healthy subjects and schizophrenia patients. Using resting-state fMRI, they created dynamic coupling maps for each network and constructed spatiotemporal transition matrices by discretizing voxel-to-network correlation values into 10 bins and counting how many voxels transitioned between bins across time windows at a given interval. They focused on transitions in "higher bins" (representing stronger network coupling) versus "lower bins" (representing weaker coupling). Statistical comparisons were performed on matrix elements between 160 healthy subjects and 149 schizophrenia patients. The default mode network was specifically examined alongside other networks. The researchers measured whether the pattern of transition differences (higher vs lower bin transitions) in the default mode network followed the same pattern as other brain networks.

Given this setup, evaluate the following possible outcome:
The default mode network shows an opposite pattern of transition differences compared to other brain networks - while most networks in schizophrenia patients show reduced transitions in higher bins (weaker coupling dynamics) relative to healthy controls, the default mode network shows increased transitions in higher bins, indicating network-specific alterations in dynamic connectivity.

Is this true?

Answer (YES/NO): NO